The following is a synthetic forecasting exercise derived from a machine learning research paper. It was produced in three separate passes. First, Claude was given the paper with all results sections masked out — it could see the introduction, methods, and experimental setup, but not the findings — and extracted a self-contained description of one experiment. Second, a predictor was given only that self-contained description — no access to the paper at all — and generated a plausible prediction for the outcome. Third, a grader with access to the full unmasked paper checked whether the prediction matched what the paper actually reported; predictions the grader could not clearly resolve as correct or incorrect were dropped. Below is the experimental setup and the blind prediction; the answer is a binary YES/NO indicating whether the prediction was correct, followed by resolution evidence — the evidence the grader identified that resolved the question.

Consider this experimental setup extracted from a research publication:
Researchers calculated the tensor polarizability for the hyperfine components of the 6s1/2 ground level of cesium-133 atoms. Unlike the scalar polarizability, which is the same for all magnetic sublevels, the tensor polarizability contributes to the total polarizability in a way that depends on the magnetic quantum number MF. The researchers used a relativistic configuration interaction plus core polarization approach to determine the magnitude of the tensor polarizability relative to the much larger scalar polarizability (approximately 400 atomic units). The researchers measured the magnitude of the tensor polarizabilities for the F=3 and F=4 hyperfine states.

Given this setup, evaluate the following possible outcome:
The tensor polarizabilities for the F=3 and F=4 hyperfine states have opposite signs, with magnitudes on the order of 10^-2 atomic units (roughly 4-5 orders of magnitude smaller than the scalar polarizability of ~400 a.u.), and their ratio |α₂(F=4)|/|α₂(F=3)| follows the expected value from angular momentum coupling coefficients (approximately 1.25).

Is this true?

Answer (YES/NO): NO